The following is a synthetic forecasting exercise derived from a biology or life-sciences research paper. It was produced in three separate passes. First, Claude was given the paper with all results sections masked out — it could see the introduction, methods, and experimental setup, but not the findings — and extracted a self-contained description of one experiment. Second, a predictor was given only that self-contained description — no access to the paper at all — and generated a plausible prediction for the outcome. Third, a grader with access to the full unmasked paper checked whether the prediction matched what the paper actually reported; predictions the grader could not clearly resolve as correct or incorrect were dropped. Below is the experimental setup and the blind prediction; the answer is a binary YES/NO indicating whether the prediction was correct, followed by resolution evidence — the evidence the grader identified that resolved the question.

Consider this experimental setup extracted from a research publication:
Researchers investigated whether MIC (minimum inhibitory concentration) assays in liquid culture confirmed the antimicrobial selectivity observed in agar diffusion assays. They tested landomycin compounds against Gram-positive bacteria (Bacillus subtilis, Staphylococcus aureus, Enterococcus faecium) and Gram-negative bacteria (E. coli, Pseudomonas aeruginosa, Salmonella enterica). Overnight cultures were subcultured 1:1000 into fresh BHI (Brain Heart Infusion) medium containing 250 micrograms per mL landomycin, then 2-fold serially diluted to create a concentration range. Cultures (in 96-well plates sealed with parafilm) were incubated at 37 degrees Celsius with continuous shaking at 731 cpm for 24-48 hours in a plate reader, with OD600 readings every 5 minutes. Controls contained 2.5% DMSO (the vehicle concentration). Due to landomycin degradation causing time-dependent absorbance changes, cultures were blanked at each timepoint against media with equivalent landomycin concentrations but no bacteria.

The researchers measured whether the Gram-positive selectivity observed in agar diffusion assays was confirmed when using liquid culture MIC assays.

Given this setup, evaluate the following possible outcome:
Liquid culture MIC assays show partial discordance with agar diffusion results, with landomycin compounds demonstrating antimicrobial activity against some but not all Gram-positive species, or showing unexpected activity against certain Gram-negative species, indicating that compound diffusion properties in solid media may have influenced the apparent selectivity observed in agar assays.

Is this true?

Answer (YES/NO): NO